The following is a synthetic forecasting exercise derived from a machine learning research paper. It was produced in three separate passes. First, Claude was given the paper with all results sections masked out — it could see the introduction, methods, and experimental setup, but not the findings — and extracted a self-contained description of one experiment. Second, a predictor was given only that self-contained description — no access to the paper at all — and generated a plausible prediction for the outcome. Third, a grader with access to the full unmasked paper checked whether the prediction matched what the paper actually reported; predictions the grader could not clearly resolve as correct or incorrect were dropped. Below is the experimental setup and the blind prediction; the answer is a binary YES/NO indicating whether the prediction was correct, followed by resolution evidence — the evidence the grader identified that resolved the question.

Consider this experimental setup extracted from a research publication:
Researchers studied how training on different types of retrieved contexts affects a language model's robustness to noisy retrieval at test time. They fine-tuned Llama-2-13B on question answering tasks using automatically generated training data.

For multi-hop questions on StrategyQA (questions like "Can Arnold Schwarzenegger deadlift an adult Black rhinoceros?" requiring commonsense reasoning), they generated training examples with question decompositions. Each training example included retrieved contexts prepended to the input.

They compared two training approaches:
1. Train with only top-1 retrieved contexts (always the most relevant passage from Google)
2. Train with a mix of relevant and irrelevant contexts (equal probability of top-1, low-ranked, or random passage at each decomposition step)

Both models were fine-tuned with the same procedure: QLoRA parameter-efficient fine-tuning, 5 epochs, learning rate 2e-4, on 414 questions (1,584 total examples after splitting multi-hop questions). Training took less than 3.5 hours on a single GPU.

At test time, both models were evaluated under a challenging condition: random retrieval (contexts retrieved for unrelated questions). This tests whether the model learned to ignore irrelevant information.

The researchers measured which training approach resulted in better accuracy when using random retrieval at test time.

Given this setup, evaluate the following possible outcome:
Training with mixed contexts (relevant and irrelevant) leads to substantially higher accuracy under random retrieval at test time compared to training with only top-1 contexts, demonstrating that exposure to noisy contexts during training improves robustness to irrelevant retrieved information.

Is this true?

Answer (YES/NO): YES